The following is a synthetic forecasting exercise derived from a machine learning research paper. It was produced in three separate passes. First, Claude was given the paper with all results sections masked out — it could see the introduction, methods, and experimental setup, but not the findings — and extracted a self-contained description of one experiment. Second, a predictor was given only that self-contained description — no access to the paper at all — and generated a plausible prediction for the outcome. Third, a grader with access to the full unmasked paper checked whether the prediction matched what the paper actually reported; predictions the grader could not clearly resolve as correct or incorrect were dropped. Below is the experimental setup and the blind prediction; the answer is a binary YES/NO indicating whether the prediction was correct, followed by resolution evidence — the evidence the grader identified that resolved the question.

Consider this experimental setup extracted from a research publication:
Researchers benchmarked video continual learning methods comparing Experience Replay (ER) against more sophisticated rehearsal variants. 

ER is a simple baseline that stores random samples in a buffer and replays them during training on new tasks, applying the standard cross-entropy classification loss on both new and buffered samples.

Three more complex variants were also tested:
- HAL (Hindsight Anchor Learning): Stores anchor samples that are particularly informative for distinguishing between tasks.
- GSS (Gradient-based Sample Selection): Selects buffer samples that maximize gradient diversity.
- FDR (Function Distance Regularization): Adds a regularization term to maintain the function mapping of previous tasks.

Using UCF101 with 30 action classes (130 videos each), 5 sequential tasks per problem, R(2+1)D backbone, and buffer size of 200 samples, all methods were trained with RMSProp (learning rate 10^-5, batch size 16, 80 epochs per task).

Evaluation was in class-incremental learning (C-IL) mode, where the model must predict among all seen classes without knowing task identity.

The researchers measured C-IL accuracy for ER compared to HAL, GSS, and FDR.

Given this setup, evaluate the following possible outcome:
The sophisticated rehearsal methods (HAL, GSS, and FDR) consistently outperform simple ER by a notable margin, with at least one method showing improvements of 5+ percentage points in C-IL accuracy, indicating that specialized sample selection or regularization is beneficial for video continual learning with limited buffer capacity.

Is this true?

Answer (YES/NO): NO